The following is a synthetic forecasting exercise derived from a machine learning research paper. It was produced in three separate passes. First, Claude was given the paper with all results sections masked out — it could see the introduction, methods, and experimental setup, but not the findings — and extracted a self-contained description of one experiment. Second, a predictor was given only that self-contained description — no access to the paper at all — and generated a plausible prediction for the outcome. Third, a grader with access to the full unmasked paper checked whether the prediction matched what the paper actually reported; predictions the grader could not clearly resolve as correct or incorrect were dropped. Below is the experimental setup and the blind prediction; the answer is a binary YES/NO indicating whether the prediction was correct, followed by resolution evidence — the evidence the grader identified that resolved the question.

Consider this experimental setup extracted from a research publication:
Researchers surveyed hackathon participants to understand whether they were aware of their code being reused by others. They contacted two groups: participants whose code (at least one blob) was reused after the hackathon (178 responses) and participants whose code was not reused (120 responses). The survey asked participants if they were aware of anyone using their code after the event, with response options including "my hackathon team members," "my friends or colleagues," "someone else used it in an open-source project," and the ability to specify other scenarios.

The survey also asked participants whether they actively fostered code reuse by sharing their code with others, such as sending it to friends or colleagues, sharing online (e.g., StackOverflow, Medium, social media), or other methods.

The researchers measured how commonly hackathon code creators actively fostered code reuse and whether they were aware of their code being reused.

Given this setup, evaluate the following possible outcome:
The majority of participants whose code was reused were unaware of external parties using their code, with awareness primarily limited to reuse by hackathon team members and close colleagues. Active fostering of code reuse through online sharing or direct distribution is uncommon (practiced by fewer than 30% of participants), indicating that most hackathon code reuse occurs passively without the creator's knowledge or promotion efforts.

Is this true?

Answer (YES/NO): YES